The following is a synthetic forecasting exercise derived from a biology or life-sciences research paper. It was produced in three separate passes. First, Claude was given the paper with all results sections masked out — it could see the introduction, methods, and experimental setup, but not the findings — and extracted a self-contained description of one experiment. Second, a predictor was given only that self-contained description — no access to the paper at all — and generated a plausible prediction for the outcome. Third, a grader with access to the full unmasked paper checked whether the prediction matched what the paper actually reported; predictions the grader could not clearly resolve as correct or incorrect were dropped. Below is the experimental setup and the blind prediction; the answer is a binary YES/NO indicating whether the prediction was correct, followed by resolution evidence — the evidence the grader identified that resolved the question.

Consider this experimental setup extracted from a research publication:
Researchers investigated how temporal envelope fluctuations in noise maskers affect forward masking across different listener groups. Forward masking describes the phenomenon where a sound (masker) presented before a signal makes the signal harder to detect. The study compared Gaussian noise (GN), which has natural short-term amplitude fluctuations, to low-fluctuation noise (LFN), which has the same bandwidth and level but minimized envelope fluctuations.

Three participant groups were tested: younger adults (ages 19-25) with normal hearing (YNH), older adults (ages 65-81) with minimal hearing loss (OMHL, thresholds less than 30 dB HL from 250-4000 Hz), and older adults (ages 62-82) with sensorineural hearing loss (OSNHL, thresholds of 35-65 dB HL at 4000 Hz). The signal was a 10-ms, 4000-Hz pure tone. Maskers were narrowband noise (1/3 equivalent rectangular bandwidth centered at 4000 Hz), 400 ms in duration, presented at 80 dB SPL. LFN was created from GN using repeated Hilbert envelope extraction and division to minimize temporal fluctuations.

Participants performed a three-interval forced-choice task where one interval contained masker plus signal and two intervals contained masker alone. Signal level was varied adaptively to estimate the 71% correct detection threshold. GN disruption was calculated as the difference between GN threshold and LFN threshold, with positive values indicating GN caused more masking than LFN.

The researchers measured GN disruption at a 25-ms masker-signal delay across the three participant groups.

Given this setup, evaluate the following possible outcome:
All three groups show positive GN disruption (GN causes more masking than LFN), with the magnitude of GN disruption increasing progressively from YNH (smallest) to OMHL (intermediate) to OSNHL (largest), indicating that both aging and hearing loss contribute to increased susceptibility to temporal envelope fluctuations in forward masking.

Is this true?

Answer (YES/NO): NO